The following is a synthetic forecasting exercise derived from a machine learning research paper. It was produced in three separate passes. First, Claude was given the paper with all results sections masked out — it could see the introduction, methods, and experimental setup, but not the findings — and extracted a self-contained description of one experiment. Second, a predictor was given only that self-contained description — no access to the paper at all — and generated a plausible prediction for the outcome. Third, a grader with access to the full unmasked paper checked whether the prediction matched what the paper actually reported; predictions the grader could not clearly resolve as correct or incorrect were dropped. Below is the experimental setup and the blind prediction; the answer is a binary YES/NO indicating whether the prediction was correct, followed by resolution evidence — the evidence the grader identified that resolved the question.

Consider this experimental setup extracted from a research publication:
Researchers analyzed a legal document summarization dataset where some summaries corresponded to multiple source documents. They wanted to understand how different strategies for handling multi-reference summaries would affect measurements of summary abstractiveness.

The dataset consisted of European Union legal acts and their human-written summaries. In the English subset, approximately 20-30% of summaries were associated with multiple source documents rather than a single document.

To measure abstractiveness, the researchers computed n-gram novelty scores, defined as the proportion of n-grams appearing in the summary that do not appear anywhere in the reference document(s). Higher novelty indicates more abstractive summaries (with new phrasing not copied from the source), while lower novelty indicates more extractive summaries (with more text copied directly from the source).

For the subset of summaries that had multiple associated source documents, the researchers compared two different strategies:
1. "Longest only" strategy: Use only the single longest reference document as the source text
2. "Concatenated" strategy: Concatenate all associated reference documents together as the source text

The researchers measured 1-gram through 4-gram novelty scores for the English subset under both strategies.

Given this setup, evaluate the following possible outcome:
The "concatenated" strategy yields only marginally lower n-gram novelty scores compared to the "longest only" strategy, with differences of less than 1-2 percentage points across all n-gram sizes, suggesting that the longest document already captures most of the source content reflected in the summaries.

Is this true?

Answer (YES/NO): NO